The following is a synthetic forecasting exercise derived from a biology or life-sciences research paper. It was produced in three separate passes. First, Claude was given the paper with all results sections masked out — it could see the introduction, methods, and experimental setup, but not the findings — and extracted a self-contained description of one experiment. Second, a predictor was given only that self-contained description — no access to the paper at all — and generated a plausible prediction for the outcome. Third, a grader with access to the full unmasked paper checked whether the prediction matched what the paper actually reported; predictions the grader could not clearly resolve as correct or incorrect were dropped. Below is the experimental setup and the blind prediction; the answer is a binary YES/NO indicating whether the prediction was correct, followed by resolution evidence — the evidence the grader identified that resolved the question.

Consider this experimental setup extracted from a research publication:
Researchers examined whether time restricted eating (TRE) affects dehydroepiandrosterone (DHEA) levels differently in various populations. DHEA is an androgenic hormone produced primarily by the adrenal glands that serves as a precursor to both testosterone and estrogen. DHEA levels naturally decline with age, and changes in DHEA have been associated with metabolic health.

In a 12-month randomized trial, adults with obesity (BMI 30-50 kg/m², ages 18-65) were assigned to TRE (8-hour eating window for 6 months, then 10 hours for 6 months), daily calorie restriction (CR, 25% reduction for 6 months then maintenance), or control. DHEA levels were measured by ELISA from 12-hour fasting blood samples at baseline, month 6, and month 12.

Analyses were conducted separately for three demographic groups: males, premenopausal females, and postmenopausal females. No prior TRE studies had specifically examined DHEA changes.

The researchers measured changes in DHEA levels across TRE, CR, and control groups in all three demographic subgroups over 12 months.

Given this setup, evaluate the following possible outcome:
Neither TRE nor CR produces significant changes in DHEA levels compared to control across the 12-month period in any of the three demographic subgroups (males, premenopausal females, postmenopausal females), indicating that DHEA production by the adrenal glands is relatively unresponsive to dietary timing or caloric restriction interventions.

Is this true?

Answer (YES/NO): YES